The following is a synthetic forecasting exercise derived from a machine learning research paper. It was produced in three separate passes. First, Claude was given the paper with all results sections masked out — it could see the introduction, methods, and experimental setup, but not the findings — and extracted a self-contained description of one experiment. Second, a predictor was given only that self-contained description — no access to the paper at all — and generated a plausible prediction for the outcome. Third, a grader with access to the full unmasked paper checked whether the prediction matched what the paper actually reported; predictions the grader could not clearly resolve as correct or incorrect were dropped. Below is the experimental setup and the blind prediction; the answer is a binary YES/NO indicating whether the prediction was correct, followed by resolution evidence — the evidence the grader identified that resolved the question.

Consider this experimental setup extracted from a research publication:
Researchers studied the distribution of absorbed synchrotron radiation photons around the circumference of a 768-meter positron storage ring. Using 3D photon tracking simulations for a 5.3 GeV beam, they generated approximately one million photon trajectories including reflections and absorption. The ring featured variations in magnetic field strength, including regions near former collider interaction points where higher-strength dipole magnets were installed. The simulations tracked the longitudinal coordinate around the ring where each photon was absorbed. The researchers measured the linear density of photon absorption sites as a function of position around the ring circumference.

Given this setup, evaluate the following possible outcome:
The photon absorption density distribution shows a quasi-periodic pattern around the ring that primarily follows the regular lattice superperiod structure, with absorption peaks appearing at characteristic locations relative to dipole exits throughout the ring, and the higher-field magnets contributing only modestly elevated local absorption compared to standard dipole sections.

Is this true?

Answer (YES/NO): NO